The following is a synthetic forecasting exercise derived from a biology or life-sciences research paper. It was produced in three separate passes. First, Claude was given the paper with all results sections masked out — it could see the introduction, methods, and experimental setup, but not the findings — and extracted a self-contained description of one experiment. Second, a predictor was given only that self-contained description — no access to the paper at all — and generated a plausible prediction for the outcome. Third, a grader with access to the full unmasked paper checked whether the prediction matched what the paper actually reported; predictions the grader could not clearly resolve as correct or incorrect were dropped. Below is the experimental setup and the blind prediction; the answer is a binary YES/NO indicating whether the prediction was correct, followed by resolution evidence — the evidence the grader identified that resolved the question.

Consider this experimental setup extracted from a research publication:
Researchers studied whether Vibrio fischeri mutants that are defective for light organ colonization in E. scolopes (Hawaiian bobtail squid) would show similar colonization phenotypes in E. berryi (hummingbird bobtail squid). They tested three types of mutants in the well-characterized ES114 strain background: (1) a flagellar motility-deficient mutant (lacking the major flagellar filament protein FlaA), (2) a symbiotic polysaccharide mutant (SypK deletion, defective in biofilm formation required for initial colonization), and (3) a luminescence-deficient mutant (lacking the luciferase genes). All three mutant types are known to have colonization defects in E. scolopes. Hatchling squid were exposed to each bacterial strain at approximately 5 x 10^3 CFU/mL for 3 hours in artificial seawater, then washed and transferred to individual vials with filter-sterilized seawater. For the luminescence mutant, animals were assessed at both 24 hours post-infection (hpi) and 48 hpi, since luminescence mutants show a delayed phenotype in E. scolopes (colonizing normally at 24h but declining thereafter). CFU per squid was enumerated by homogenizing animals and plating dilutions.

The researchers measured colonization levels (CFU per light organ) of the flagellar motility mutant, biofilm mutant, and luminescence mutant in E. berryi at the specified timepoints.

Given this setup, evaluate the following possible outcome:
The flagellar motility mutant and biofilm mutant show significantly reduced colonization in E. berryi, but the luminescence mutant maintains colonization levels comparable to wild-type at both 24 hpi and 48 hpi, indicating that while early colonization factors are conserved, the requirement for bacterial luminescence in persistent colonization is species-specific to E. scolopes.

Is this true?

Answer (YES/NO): NO